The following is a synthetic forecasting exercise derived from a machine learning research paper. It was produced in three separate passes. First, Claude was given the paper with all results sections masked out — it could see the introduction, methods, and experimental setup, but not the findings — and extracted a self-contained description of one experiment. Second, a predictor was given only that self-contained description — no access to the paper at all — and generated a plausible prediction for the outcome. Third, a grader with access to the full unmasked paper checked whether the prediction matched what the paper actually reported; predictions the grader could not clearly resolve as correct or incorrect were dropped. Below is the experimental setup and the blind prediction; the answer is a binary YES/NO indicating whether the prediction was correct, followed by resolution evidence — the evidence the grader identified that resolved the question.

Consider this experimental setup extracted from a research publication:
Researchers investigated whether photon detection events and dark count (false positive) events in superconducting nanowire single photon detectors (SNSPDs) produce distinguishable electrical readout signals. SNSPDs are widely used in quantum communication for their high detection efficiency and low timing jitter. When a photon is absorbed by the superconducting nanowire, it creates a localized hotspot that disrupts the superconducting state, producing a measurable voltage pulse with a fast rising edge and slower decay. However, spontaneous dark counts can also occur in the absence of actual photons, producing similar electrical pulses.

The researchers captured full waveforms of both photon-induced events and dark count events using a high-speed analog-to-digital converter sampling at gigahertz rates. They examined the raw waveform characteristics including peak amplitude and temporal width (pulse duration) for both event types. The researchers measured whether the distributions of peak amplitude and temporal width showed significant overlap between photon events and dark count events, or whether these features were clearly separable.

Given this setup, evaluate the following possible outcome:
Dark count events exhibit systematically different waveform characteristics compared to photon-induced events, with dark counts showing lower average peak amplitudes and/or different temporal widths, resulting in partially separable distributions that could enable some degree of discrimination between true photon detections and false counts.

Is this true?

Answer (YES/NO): NO